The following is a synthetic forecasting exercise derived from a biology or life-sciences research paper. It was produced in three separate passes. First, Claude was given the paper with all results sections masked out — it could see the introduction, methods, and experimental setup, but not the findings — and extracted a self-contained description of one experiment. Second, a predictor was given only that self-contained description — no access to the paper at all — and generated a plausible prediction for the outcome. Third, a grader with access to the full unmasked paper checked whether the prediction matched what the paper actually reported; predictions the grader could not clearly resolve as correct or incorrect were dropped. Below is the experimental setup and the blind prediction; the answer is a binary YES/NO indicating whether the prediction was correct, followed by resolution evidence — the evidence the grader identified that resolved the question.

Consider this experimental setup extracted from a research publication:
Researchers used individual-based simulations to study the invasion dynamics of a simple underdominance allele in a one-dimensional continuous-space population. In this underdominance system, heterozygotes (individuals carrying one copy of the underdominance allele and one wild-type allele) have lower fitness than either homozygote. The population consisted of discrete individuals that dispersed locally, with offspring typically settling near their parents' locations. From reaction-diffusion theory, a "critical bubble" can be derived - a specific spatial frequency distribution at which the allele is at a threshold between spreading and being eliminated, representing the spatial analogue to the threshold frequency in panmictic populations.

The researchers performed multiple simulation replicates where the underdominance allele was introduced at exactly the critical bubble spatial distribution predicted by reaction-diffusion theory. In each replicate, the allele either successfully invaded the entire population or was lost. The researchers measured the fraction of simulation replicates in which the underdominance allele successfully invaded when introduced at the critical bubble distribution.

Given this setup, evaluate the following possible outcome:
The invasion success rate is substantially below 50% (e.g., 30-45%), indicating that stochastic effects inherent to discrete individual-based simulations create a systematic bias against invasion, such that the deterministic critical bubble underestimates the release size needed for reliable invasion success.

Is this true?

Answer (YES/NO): NO